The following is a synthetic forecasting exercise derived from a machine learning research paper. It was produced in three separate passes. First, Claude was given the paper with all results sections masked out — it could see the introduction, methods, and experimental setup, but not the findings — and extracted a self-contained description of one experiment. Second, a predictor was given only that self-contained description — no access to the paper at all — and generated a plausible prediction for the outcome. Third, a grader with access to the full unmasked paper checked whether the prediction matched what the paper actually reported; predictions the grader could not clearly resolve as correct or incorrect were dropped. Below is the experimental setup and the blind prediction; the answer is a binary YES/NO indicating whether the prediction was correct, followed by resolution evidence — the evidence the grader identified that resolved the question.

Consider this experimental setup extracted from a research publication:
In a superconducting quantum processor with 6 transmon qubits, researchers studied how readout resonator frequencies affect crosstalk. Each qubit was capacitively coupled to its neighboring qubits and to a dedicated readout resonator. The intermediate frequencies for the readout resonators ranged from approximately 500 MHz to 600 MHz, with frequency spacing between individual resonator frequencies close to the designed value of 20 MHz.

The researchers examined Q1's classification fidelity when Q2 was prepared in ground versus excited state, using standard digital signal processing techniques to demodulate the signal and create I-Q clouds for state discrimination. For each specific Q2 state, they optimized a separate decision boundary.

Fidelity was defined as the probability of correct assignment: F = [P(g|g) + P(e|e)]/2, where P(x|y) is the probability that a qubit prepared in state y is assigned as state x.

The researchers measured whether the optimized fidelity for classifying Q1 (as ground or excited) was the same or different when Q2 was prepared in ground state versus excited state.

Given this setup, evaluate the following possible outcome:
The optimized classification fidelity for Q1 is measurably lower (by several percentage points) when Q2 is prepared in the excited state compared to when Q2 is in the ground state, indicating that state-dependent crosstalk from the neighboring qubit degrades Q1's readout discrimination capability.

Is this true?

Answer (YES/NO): NO